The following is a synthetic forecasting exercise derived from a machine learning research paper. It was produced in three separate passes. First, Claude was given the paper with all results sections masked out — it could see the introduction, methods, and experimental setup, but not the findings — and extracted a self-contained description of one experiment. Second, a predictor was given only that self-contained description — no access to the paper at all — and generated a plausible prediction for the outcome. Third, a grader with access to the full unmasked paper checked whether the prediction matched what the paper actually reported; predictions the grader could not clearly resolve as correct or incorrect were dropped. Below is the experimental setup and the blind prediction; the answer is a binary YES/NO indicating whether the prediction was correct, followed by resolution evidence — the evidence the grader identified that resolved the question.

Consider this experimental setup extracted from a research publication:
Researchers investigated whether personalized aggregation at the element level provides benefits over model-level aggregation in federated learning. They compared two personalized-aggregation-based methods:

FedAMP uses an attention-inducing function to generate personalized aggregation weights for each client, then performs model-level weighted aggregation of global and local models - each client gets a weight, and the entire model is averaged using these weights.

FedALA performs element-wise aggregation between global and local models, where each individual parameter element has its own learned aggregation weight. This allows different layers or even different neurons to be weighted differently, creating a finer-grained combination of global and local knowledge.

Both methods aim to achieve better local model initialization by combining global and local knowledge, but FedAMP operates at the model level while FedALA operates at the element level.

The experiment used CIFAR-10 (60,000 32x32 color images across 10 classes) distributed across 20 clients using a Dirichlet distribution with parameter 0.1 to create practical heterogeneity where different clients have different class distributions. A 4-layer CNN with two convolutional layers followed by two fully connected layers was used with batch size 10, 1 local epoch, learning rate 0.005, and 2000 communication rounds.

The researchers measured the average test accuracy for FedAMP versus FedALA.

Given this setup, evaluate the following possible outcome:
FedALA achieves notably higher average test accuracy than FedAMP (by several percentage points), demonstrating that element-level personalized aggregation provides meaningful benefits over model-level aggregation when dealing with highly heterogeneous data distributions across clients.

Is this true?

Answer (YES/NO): NO